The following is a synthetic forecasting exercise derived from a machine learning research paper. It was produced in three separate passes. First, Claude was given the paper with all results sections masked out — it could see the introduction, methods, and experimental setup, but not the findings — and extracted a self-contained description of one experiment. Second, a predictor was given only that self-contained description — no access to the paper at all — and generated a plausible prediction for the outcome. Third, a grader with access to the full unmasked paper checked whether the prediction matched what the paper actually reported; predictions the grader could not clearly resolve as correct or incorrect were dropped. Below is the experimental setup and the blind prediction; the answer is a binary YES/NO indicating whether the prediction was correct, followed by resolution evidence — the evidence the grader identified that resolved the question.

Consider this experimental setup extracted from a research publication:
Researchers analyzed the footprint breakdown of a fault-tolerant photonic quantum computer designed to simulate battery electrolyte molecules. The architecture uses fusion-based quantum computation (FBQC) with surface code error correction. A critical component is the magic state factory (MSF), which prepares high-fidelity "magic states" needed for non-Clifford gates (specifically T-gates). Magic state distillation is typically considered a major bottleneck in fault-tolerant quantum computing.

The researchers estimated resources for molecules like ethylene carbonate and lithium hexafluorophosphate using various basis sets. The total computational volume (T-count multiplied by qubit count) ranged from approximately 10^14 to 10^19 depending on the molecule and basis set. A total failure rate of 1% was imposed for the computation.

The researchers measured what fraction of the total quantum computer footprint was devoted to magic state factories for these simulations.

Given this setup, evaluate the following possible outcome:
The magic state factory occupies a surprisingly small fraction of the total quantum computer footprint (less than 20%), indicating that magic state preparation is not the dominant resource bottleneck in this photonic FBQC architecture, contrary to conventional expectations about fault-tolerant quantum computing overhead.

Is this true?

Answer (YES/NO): YES